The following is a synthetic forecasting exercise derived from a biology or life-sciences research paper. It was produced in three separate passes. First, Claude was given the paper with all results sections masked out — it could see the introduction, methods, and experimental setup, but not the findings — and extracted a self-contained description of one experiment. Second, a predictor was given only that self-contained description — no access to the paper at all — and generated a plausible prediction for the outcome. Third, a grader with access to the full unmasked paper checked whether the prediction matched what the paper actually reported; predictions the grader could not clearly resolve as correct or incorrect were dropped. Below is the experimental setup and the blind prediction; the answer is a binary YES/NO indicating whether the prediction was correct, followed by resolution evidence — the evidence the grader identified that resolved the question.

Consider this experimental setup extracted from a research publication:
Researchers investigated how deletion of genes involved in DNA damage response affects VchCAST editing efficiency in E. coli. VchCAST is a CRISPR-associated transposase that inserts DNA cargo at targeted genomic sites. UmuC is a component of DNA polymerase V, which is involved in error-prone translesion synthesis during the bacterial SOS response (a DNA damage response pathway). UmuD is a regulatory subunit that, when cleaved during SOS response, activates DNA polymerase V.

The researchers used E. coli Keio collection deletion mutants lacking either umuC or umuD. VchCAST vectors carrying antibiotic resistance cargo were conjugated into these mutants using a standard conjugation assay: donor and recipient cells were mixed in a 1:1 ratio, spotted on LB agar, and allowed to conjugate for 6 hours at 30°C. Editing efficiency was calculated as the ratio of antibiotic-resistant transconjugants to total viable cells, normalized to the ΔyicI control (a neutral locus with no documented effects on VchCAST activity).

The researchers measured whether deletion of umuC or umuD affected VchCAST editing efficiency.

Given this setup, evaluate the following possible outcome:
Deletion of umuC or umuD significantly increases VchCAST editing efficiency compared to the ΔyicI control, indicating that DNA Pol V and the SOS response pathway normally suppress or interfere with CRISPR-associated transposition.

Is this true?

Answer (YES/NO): NO